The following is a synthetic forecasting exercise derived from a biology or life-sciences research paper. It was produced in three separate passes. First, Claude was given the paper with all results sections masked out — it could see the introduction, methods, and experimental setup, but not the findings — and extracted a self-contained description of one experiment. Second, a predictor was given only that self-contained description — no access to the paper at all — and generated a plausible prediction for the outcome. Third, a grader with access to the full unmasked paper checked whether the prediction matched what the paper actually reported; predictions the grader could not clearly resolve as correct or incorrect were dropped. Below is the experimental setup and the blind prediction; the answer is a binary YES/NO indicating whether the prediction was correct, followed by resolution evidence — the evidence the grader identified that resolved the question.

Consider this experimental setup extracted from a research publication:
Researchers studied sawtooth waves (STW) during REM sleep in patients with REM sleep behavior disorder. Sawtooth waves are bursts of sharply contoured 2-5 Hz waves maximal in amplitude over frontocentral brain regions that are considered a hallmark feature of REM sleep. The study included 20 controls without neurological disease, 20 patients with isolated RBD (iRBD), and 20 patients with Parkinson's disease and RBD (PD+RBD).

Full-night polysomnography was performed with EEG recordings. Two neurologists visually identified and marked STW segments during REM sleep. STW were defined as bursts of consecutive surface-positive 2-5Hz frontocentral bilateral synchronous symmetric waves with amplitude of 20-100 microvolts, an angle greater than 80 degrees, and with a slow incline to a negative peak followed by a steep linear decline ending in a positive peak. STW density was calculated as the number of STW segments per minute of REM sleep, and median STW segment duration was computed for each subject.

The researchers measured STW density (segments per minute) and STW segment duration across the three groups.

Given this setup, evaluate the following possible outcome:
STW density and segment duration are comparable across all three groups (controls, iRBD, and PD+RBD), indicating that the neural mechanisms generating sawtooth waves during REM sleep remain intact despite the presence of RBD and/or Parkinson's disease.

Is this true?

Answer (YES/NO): NO